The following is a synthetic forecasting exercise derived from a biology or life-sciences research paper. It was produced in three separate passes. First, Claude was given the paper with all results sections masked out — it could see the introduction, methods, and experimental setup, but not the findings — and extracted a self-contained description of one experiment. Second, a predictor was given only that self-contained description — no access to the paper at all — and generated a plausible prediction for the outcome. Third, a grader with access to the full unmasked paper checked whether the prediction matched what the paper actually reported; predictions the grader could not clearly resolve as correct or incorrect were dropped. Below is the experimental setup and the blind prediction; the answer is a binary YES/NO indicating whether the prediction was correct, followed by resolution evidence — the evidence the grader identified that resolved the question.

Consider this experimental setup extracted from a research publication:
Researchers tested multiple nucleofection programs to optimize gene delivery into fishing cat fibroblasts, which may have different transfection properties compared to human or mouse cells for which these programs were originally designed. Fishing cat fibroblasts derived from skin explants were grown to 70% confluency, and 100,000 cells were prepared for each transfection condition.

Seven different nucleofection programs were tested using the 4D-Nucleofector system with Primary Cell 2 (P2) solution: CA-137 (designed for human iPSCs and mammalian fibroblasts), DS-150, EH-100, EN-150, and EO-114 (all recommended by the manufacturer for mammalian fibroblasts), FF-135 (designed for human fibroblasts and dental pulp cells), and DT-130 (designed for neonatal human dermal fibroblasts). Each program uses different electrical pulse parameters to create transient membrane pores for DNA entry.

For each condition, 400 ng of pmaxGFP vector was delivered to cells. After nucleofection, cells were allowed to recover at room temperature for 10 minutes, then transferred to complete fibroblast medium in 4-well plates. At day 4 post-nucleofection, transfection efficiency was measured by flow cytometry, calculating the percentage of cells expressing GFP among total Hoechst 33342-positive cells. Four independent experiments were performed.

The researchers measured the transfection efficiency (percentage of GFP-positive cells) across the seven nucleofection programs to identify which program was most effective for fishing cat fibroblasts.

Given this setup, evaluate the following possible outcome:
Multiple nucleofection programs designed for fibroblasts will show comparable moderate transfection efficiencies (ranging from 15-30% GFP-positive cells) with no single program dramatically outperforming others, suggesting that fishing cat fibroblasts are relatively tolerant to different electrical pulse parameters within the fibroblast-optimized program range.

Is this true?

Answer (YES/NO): NO